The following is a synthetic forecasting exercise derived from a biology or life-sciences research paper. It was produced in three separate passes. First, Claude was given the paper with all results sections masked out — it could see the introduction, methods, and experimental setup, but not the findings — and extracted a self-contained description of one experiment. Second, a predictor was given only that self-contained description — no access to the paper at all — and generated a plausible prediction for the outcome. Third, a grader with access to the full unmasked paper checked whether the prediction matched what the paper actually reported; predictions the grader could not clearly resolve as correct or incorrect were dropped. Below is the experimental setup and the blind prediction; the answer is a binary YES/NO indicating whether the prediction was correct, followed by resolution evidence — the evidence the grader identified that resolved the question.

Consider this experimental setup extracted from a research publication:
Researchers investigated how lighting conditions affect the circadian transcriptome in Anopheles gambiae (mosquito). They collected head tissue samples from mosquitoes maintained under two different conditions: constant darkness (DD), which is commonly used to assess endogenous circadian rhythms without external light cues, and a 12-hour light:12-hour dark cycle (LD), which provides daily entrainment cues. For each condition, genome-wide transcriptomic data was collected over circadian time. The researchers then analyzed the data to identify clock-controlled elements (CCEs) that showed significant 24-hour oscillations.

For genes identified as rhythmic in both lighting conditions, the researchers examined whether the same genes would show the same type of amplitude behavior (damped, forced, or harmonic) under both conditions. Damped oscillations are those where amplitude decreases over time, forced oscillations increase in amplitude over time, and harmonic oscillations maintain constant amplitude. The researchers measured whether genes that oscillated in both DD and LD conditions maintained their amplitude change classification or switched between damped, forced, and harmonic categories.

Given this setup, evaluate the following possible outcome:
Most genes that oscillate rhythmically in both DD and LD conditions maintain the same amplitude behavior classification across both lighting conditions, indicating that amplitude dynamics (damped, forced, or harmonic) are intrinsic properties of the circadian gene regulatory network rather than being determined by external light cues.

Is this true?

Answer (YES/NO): NO